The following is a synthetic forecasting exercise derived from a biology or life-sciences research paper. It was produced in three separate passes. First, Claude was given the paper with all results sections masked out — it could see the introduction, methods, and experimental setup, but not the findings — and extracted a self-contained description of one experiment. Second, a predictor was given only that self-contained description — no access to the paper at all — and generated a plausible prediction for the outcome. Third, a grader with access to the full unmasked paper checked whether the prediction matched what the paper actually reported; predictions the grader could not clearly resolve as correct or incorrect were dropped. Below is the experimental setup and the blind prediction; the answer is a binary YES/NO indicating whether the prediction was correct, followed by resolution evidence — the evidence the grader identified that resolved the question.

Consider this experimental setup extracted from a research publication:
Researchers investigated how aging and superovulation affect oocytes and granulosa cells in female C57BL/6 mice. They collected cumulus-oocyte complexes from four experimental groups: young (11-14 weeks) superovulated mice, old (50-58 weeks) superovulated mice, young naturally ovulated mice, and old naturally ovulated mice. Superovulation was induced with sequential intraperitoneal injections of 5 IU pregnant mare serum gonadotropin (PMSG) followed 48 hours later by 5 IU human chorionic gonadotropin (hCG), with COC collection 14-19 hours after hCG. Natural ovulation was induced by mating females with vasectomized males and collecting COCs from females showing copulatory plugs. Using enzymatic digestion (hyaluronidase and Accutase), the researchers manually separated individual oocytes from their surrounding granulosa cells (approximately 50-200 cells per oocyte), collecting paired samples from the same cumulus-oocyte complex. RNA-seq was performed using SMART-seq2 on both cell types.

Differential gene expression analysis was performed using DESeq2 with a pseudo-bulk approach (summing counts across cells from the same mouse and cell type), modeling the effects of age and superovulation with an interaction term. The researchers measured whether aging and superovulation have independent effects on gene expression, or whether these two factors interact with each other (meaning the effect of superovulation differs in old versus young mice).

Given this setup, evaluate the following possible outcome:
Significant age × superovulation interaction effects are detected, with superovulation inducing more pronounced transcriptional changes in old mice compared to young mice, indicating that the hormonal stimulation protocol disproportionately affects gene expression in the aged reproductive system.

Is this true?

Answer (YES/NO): NO